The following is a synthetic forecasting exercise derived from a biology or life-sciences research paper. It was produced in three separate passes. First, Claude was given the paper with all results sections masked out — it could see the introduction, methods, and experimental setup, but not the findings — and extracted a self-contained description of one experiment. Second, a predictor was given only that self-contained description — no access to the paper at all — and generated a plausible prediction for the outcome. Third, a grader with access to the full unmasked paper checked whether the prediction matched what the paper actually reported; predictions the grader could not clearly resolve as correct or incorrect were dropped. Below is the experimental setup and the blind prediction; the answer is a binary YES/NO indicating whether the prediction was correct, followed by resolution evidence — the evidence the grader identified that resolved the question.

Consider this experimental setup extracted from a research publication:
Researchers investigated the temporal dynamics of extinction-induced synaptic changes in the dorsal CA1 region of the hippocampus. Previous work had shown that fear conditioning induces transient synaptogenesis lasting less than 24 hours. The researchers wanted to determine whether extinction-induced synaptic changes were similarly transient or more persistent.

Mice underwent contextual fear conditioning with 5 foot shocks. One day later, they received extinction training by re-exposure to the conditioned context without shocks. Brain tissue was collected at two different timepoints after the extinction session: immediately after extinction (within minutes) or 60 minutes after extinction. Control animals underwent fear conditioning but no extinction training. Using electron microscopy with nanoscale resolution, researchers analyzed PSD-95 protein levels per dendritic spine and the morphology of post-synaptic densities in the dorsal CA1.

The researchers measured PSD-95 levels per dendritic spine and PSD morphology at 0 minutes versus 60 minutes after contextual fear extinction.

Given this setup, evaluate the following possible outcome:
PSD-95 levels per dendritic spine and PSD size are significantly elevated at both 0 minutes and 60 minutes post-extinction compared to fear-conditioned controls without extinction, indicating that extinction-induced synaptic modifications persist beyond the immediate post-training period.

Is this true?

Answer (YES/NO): NO